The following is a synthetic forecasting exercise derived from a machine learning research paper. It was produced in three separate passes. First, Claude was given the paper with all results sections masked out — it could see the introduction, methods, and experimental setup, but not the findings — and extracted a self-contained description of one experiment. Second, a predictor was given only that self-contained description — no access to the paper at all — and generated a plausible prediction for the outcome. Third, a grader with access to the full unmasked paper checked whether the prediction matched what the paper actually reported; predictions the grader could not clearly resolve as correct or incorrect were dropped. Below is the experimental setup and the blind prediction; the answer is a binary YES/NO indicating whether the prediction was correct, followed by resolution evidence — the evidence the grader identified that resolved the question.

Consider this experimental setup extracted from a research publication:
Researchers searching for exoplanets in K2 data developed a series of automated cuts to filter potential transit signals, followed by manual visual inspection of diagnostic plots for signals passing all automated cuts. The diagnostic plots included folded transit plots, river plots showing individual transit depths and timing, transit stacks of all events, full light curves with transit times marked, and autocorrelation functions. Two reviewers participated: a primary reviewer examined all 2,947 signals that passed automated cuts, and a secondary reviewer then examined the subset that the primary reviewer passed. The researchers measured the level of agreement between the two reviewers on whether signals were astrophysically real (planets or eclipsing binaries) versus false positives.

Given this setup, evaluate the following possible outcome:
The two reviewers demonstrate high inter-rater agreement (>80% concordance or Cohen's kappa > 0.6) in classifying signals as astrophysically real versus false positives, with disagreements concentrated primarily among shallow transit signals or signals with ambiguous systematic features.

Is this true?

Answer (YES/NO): YES